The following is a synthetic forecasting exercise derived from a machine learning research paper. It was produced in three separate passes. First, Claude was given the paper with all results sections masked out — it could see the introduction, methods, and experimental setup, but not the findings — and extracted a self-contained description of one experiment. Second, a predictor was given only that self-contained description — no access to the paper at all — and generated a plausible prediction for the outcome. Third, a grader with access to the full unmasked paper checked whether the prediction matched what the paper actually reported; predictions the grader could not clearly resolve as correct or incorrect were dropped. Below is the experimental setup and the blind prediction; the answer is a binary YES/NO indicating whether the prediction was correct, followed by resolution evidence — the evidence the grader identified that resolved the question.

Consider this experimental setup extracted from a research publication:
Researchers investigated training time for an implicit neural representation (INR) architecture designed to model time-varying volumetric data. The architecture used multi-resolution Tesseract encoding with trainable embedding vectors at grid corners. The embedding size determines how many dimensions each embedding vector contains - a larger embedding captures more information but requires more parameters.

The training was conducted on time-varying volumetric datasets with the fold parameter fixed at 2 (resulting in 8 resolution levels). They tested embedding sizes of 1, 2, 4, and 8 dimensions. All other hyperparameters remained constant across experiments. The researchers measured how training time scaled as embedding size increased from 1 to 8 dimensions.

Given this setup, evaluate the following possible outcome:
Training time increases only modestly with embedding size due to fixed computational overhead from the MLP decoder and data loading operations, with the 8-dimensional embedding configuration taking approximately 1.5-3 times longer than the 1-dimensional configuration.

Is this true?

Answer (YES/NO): NO